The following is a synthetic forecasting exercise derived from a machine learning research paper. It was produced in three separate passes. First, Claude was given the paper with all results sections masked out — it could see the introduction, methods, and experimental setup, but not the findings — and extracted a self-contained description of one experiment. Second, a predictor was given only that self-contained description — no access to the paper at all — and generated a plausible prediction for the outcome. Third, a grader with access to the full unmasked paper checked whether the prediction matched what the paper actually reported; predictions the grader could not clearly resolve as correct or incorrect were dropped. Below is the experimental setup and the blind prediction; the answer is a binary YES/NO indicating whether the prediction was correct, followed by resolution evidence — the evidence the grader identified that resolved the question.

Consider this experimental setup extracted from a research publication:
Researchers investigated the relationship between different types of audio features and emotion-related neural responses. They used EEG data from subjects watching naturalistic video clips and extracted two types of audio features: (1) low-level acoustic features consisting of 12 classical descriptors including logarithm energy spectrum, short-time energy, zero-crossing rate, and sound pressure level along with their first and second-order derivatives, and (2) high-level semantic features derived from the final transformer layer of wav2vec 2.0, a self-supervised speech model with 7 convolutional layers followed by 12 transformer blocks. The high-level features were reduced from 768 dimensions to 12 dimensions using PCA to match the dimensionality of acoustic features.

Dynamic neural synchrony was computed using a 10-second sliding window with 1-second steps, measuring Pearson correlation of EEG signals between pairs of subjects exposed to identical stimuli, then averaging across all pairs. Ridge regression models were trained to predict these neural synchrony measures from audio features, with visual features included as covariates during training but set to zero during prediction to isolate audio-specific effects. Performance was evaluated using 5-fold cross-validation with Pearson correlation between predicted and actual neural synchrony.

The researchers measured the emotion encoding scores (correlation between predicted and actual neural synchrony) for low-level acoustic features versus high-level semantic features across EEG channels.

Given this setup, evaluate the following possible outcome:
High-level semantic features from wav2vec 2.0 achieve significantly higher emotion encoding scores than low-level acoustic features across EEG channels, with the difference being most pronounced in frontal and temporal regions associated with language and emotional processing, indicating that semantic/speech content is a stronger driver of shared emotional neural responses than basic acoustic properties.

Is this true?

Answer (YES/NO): NO